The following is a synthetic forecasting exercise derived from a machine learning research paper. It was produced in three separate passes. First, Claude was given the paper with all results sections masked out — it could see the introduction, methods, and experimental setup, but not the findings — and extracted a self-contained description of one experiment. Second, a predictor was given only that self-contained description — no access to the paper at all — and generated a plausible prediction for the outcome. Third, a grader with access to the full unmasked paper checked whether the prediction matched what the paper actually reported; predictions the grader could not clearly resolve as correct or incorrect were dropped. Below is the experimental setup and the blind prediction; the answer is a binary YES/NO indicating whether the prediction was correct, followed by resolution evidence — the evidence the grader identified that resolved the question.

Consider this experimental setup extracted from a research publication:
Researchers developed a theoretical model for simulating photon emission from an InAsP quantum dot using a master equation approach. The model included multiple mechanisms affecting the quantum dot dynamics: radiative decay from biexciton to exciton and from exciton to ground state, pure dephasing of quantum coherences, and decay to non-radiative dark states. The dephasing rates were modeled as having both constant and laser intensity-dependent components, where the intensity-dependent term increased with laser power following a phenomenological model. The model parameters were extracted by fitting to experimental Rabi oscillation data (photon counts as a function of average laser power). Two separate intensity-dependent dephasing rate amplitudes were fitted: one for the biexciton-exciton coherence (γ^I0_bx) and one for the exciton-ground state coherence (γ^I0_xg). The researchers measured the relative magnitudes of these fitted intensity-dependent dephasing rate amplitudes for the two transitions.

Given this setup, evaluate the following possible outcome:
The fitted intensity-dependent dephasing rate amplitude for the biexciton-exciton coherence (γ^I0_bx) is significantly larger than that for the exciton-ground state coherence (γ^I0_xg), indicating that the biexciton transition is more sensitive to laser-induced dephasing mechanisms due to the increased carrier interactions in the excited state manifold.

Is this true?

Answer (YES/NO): NO